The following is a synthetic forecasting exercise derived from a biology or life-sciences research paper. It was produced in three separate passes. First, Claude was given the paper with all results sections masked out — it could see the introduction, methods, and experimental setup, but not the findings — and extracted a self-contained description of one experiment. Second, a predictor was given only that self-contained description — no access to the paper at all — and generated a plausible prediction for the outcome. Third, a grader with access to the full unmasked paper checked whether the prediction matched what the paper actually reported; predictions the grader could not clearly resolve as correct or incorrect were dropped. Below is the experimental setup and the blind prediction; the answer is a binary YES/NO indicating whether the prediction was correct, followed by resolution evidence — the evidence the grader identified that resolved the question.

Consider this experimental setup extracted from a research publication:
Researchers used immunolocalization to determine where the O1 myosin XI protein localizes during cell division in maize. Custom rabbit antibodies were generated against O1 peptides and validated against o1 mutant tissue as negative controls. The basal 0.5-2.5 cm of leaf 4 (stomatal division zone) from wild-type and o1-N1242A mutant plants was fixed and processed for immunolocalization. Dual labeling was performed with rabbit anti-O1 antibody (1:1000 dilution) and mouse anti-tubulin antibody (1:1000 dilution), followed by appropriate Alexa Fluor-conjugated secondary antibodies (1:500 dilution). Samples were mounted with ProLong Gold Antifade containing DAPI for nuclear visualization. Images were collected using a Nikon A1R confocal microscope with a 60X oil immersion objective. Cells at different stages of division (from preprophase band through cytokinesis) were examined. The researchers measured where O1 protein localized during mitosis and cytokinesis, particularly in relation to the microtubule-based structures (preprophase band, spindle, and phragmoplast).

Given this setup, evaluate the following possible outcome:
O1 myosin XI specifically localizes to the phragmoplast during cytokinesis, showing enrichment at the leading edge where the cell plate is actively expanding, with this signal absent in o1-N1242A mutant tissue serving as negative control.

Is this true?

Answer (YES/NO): NO